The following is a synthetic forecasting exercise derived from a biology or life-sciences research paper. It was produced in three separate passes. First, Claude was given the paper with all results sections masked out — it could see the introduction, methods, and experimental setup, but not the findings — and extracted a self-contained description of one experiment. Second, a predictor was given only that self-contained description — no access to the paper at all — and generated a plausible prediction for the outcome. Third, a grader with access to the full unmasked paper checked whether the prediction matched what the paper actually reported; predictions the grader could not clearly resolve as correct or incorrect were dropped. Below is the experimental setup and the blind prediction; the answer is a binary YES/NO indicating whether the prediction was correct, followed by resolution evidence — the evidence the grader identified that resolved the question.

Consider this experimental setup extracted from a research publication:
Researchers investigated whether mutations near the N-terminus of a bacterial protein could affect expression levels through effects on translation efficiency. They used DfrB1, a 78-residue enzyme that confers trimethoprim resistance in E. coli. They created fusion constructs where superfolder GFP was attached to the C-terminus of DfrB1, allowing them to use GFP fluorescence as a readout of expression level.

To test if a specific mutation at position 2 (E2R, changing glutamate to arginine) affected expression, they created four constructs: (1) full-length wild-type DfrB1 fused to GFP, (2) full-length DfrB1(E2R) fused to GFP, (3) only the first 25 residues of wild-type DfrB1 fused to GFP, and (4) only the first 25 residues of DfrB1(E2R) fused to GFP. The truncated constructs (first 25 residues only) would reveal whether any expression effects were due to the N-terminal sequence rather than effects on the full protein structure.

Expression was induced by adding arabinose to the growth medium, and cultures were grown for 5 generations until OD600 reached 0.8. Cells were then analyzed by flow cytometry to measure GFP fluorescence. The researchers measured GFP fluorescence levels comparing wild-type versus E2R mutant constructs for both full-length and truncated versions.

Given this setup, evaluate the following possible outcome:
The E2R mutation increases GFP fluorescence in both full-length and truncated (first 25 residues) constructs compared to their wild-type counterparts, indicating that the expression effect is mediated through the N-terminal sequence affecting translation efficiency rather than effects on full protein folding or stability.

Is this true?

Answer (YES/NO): YES